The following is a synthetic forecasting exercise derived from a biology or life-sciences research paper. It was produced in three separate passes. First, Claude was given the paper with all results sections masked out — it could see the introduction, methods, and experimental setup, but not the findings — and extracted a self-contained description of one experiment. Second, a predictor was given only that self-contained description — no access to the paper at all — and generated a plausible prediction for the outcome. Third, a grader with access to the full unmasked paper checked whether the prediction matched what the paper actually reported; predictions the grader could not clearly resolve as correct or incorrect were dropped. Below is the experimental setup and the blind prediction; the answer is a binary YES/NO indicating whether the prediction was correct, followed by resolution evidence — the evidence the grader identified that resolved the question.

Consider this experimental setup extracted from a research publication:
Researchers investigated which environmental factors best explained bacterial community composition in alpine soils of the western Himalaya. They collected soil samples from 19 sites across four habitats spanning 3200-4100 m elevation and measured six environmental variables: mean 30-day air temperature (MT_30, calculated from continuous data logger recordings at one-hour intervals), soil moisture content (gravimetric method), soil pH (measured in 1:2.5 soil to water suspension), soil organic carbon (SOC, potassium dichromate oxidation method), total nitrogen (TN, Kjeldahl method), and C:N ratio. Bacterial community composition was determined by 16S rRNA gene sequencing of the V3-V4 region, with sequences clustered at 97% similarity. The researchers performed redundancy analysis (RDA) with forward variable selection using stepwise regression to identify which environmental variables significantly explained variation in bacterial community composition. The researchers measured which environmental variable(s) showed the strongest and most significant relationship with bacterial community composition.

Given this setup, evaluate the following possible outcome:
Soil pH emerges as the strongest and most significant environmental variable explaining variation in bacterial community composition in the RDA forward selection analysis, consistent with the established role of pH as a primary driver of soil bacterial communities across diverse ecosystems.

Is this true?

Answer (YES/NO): NO